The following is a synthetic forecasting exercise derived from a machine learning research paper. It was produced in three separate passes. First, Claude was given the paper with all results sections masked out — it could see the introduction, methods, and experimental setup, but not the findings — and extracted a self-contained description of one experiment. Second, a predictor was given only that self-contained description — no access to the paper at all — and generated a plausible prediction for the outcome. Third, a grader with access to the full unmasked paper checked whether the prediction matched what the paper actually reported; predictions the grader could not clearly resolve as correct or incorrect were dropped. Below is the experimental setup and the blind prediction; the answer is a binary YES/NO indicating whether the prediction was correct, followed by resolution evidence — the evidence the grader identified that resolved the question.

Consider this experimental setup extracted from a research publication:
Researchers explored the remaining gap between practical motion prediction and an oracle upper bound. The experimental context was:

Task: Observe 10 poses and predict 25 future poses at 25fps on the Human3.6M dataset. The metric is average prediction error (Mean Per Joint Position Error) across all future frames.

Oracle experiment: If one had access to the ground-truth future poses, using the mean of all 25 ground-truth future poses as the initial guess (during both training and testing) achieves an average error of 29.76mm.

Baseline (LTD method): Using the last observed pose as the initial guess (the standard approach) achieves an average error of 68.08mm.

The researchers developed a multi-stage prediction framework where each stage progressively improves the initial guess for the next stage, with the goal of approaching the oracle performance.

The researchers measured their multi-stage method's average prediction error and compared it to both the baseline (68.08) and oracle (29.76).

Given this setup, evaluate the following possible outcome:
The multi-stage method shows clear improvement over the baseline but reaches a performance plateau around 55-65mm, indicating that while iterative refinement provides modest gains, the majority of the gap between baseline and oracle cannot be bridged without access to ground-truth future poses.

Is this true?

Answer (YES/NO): YES